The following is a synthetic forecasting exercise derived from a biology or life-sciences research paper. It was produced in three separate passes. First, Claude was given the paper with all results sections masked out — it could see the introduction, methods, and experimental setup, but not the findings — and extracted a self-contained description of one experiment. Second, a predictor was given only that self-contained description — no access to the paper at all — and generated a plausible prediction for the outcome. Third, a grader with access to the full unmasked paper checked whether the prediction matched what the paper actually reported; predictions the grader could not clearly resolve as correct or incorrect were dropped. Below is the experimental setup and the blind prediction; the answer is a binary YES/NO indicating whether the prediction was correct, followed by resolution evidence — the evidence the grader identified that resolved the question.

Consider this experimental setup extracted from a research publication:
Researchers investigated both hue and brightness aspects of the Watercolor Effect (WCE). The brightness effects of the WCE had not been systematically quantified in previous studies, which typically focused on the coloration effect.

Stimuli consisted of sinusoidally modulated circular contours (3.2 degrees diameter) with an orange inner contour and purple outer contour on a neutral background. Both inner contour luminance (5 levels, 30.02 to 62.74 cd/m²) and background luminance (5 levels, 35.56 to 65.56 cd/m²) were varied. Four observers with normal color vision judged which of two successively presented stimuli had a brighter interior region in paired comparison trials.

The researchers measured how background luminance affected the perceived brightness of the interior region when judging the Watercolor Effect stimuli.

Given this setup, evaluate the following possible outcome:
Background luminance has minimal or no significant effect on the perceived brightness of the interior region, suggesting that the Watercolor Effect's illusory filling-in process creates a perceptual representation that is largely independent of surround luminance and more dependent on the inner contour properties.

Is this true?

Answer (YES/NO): NO